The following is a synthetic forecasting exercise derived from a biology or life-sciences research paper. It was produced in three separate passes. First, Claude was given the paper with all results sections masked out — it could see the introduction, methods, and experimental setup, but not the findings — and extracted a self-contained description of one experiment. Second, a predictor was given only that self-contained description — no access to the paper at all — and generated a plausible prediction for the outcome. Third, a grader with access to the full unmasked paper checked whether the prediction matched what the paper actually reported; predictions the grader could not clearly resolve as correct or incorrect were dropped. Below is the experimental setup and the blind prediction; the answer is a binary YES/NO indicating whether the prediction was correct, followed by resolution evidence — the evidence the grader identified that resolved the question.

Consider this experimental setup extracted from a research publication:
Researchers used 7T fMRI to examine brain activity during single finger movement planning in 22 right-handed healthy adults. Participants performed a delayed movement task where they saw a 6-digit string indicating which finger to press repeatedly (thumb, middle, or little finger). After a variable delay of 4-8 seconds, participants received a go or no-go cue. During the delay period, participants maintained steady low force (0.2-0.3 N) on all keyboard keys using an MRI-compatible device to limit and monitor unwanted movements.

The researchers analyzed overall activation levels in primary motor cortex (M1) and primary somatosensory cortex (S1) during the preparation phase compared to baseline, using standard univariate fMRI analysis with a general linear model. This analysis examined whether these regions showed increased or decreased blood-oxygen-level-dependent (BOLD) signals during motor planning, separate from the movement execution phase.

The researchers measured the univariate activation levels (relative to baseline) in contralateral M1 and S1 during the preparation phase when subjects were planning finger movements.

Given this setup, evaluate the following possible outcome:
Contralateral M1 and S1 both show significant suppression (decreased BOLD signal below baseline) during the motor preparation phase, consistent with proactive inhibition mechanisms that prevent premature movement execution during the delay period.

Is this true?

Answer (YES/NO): YES